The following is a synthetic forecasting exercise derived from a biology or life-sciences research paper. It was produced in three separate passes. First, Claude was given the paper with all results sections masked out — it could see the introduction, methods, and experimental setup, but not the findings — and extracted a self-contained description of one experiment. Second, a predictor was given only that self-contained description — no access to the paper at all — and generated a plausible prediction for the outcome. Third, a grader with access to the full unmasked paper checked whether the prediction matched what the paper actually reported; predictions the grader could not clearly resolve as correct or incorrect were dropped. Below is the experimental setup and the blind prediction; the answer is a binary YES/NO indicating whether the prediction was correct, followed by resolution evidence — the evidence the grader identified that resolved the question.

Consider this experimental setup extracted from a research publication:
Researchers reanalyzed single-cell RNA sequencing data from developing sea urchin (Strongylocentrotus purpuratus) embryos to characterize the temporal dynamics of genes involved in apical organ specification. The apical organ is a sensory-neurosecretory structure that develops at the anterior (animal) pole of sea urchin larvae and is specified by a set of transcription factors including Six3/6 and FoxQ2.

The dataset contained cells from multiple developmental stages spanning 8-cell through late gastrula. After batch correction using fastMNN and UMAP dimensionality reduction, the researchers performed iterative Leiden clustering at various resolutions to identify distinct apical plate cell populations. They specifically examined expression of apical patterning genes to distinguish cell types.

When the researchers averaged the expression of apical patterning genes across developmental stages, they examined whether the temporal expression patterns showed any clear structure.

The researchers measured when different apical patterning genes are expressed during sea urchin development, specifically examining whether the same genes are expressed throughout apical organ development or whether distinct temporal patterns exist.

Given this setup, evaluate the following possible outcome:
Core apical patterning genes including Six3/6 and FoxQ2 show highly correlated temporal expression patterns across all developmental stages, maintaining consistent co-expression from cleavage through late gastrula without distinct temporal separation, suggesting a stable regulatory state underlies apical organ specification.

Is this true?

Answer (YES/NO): NO